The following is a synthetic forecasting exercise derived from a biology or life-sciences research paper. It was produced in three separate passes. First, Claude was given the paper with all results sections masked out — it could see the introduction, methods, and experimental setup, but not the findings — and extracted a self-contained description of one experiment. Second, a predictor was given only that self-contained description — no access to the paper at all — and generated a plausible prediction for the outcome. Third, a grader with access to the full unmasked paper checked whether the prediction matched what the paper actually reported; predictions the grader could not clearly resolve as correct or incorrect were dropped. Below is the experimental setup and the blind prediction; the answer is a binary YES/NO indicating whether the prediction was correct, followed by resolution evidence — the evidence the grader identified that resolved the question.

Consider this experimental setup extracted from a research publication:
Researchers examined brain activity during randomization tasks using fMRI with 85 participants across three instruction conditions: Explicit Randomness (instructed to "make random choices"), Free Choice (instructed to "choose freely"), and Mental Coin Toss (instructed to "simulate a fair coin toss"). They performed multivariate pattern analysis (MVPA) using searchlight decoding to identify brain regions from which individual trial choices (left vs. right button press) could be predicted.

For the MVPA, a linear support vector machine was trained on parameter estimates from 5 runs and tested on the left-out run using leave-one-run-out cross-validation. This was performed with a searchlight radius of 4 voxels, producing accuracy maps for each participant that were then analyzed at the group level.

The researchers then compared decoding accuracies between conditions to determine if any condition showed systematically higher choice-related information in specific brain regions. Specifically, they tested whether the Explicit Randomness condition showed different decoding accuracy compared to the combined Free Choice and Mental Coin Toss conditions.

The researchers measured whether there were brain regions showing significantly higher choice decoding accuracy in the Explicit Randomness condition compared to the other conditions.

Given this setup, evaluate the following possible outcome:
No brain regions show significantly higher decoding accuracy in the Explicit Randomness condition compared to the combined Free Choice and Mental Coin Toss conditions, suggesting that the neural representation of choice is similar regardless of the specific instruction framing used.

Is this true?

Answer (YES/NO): NO